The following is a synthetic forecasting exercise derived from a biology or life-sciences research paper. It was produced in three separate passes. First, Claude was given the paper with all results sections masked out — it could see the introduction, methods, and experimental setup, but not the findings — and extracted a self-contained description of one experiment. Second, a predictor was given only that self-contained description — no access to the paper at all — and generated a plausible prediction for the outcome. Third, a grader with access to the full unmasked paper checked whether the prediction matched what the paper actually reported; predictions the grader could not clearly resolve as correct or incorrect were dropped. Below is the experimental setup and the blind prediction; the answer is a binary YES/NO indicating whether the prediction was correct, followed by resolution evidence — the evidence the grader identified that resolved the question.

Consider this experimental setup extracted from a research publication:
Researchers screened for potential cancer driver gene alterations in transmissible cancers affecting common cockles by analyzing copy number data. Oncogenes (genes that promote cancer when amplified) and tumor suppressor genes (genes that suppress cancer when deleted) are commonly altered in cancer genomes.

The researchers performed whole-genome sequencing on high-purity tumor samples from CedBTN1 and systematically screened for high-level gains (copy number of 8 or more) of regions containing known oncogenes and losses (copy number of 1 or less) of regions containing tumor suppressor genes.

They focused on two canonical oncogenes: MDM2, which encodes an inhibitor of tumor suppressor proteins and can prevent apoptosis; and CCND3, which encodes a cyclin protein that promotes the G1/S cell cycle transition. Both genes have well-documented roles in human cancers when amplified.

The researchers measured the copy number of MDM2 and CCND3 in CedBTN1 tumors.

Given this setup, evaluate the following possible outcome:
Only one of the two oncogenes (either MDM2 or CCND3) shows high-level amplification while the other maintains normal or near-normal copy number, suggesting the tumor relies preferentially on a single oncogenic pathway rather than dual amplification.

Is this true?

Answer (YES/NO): NO